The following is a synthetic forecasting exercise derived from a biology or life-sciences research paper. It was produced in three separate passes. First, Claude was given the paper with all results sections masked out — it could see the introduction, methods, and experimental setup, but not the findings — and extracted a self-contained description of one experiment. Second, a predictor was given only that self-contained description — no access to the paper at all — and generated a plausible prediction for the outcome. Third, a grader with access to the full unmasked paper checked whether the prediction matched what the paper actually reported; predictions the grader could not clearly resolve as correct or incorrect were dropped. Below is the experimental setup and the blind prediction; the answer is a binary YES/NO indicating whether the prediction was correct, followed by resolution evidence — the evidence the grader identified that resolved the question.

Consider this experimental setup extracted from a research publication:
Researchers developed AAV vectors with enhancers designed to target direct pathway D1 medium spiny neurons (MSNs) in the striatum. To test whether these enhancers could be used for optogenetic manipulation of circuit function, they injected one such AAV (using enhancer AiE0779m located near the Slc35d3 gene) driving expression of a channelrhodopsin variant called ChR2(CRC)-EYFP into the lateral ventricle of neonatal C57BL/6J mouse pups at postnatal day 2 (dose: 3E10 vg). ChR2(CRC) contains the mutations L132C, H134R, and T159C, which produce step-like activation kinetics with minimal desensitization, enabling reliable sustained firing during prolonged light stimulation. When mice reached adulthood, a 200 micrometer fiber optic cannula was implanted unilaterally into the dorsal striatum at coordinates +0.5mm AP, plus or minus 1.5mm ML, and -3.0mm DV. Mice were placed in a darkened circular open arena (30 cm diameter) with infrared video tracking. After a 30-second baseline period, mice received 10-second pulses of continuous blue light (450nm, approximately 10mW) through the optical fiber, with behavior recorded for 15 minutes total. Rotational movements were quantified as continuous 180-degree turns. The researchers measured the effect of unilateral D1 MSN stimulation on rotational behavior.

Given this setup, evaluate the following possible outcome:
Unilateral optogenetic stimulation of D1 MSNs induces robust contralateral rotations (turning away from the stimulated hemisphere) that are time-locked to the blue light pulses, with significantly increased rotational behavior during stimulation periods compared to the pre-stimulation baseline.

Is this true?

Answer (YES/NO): YES